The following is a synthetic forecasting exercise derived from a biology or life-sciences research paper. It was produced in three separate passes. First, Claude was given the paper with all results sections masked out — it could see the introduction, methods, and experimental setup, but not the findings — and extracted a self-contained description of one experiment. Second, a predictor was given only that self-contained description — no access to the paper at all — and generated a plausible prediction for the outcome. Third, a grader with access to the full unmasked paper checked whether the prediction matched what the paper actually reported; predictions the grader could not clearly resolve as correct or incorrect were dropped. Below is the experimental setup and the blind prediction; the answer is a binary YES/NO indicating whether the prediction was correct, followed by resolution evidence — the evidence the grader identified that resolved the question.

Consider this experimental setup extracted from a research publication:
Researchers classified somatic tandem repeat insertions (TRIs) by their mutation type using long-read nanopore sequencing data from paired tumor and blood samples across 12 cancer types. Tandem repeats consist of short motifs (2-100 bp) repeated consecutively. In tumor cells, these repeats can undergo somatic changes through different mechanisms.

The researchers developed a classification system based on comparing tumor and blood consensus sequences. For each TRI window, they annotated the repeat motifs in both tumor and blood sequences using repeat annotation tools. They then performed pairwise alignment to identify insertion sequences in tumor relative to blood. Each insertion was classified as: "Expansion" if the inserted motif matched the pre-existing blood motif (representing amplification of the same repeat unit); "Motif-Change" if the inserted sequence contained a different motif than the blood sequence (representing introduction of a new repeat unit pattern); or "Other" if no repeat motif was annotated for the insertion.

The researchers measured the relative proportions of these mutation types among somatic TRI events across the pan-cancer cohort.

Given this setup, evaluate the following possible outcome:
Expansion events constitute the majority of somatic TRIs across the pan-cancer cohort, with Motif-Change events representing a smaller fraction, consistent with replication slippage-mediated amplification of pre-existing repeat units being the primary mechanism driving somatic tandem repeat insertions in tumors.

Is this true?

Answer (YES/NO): YES